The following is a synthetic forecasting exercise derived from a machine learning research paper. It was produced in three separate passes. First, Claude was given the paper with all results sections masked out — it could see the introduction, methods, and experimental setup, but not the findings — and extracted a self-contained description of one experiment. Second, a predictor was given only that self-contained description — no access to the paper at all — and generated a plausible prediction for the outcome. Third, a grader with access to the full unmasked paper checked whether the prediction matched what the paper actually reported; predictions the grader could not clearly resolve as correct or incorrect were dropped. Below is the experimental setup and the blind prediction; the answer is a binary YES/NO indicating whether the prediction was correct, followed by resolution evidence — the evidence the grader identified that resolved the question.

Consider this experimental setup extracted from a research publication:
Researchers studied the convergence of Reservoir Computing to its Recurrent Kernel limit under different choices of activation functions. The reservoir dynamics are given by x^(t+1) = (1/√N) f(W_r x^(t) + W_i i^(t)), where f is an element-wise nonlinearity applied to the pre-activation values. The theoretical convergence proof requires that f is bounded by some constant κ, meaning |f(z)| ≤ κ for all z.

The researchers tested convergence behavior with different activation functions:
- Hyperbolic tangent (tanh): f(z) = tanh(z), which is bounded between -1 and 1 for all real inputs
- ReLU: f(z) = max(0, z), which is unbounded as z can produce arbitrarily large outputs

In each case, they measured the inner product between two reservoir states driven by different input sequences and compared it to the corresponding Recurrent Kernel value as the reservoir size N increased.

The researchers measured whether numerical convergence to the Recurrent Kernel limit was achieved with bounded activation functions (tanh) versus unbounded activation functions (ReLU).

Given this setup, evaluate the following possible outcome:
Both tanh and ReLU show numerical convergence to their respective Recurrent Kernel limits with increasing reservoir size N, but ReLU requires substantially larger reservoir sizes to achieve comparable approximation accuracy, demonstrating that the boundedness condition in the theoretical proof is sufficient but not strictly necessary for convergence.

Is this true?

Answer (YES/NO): NO